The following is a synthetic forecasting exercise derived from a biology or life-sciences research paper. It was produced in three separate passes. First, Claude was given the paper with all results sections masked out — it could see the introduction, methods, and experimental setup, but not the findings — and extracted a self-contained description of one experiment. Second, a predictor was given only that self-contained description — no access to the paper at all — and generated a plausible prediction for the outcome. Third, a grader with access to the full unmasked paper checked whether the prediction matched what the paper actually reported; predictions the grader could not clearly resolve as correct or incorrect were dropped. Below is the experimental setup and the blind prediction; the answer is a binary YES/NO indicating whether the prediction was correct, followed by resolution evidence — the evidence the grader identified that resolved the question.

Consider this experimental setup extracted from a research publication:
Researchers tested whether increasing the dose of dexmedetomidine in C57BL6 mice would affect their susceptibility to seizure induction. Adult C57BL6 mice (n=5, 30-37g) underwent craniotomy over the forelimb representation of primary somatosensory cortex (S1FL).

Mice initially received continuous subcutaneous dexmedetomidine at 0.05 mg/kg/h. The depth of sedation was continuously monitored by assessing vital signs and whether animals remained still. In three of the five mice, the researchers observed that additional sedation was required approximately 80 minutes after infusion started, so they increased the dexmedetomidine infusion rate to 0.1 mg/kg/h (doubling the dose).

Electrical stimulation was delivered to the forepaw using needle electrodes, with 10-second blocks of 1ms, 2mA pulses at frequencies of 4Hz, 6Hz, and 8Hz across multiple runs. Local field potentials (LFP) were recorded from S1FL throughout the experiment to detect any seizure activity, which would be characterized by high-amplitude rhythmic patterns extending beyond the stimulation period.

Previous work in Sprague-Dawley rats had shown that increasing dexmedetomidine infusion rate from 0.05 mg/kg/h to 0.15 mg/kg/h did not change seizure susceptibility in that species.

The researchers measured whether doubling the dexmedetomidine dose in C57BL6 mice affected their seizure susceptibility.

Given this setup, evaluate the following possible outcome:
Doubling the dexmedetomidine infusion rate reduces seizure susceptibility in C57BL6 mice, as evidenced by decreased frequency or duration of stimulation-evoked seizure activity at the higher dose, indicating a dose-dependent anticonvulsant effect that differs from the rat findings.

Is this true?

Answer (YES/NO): NO